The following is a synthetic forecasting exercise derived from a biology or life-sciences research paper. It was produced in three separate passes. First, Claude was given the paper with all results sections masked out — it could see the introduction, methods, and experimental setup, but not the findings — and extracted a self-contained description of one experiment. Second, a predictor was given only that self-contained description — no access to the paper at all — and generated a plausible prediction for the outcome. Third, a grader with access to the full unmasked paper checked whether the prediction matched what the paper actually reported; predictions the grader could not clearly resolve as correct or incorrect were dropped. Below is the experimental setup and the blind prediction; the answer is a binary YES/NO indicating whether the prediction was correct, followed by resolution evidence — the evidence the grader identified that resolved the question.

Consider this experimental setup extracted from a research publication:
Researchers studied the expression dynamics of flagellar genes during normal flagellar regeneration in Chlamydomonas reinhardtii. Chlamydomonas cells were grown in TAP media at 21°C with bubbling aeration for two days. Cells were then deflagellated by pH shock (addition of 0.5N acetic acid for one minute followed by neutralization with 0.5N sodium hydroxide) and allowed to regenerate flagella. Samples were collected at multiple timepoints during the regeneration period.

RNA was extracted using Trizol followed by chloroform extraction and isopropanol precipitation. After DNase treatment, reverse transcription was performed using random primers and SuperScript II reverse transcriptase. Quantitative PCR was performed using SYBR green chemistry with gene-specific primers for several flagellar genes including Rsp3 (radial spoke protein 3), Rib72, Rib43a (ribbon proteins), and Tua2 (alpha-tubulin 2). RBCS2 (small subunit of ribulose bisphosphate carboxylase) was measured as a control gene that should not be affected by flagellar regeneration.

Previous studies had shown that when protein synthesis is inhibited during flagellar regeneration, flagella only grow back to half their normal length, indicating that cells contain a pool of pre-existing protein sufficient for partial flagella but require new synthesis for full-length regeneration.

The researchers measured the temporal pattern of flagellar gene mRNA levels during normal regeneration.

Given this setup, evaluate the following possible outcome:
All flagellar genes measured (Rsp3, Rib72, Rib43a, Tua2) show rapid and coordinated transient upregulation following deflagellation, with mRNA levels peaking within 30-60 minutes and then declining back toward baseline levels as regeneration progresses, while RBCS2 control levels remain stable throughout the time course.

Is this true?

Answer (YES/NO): YES